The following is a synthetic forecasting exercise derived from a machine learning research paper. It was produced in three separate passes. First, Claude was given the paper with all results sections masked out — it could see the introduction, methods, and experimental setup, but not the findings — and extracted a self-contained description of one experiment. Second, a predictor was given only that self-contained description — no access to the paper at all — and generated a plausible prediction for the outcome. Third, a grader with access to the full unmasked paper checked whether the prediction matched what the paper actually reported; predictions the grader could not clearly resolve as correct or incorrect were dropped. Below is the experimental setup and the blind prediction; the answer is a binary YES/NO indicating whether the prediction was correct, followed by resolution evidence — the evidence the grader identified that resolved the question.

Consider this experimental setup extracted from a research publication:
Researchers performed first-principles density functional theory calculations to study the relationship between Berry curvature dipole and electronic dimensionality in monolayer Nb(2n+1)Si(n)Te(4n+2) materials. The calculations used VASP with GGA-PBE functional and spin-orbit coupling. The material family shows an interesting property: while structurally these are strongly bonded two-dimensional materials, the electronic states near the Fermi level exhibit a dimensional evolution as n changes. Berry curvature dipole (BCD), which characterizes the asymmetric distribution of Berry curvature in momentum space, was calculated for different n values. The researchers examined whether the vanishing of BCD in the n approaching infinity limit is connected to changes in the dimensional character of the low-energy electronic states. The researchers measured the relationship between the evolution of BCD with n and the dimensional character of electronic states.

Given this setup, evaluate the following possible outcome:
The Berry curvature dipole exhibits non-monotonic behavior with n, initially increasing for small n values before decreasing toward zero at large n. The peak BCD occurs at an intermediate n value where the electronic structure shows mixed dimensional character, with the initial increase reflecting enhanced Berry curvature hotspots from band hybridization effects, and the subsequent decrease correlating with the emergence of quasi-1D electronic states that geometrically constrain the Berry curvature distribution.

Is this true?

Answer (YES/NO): NO